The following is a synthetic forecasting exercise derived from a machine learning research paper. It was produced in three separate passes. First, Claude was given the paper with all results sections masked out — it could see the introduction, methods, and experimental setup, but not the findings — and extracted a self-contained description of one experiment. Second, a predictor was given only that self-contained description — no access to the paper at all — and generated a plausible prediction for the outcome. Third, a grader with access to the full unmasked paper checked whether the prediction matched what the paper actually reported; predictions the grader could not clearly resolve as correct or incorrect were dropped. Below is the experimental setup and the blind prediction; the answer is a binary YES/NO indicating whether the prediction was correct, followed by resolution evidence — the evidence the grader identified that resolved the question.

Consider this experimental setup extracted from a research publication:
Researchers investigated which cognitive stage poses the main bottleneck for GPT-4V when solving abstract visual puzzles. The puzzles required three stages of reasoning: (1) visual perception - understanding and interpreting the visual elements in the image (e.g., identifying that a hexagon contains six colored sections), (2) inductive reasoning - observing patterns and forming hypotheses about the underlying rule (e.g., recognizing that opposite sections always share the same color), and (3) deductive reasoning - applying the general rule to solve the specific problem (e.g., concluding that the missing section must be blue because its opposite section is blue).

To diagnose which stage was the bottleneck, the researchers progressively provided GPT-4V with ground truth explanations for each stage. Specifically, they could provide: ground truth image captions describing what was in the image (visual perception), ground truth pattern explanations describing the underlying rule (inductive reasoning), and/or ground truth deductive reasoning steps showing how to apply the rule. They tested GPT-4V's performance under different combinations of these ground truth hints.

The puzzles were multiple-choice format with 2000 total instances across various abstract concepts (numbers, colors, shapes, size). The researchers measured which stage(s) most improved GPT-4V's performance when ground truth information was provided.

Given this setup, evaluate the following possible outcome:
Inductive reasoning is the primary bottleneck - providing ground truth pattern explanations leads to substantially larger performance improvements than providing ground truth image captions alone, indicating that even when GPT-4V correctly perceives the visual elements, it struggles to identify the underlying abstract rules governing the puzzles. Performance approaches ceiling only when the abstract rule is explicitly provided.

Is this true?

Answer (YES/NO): NO